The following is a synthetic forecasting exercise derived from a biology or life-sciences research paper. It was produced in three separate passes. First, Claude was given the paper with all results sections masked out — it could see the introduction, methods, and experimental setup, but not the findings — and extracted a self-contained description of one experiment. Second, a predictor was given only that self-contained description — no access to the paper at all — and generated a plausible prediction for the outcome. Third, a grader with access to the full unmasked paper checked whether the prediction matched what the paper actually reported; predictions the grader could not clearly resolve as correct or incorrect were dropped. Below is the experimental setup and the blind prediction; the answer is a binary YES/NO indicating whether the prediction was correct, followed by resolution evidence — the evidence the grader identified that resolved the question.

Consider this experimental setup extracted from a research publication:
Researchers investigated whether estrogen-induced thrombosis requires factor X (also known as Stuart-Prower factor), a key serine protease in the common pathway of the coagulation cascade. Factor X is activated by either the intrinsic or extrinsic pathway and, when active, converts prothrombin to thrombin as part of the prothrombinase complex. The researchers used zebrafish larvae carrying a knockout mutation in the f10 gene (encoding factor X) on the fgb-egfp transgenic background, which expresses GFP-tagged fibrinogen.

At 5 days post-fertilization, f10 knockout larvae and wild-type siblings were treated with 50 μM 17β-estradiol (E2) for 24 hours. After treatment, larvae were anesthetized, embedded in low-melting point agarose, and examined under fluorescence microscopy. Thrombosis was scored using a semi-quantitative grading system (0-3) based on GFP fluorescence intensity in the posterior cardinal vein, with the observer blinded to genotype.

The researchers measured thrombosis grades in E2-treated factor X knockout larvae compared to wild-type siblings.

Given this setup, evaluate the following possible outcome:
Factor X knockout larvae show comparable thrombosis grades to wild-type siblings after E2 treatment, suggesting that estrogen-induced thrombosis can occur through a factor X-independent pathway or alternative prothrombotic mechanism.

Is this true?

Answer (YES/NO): YES